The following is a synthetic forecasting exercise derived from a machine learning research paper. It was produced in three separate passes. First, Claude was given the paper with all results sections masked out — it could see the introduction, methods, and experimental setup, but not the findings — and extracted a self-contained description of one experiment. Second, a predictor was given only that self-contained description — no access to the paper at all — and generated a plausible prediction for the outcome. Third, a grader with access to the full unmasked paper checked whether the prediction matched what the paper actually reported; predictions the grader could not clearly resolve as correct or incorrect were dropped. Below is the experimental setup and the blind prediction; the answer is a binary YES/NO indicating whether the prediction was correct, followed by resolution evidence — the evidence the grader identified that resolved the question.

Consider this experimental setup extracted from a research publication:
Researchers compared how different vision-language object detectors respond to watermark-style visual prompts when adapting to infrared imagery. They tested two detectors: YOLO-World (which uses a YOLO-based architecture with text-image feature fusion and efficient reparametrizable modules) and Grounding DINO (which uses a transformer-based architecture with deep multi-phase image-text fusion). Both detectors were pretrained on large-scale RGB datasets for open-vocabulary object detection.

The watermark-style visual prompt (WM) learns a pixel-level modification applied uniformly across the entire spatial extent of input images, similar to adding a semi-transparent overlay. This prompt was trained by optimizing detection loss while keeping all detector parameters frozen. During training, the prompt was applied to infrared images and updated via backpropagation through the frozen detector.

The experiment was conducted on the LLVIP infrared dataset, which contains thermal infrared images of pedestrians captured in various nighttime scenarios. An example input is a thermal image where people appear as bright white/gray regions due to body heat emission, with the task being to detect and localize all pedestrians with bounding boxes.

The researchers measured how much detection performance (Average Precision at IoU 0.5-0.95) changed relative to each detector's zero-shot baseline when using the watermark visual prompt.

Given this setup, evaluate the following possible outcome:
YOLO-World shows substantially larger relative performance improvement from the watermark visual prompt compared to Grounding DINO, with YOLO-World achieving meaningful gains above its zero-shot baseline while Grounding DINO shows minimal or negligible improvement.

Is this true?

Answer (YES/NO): NO